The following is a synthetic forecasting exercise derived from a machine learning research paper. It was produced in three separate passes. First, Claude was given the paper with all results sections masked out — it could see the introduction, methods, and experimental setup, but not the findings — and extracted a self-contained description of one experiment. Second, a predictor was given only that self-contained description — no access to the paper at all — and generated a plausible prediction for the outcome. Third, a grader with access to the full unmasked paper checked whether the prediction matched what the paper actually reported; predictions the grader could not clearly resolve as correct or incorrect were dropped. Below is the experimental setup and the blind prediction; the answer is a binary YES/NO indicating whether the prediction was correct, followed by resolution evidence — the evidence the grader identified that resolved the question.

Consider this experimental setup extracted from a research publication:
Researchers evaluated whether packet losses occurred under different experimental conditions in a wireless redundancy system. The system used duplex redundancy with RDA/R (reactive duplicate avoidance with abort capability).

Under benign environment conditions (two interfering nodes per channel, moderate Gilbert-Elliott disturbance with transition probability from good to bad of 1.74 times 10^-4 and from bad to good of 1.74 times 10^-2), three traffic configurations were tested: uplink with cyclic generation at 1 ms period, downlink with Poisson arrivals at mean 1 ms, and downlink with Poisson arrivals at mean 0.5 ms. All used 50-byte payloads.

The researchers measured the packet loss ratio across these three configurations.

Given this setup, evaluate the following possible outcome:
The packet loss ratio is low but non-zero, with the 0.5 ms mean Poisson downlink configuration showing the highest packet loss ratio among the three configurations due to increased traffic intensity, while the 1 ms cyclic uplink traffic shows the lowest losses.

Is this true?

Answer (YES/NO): NO